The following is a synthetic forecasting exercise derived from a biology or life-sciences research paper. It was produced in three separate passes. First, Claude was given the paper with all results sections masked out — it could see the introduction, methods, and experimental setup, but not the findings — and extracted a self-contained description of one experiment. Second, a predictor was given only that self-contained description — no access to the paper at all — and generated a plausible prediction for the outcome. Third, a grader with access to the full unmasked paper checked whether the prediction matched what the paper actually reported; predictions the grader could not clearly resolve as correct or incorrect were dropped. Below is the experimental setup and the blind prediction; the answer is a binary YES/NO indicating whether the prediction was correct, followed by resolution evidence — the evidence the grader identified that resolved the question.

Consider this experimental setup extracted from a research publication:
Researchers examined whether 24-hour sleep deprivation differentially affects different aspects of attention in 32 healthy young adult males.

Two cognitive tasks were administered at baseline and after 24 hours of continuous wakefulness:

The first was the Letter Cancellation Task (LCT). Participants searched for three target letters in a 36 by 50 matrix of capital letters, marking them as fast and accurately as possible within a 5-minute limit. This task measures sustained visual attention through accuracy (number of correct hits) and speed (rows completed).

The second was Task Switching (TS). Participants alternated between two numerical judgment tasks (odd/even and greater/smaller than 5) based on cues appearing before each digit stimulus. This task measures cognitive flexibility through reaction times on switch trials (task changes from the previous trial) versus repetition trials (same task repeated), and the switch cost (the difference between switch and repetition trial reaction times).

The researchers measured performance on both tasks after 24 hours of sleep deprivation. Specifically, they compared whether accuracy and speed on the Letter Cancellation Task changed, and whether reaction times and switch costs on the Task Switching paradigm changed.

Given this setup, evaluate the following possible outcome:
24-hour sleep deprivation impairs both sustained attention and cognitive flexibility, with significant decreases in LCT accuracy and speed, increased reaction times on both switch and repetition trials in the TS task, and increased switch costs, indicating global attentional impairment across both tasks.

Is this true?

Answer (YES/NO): NO